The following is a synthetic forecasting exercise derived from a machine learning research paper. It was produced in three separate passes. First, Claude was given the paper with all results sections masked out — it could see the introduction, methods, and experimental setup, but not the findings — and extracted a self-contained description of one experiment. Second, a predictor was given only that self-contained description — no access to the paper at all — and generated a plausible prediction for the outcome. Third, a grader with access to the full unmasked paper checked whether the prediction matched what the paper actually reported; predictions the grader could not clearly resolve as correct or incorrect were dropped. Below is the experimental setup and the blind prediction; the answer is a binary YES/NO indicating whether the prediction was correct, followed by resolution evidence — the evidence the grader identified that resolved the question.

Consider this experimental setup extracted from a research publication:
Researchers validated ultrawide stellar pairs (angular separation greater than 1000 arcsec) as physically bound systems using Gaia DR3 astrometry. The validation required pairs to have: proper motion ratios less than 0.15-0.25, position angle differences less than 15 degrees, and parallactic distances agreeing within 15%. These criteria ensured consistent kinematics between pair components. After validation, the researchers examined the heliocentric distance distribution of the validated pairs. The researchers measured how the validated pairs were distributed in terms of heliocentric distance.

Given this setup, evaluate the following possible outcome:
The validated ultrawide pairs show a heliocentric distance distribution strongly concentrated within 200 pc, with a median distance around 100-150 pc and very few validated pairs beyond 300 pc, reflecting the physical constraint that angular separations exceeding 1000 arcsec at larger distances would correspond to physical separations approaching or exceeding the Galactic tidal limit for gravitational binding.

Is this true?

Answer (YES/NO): NO